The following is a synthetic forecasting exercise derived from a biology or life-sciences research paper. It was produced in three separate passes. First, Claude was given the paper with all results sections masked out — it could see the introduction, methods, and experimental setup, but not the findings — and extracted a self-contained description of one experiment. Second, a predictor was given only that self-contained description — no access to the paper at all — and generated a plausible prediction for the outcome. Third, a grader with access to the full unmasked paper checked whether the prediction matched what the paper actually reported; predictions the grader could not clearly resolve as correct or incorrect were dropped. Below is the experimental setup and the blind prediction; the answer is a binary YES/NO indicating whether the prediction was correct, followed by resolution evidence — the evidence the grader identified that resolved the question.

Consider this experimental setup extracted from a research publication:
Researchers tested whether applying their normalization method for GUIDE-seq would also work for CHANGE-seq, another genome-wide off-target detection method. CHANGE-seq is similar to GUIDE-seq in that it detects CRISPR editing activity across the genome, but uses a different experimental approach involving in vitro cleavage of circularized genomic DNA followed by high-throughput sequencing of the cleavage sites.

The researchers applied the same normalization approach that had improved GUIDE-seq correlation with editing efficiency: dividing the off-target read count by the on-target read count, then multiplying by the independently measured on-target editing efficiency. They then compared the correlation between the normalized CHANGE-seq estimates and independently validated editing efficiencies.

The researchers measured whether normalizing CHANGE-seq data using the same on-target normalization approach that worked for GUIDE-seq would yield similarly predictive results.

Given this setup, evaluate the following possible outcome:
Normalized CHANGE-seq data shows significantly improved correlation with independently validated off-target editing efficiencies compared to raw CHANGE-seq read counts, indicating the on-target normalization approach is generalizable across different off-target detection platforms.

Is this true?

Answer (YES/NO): NO